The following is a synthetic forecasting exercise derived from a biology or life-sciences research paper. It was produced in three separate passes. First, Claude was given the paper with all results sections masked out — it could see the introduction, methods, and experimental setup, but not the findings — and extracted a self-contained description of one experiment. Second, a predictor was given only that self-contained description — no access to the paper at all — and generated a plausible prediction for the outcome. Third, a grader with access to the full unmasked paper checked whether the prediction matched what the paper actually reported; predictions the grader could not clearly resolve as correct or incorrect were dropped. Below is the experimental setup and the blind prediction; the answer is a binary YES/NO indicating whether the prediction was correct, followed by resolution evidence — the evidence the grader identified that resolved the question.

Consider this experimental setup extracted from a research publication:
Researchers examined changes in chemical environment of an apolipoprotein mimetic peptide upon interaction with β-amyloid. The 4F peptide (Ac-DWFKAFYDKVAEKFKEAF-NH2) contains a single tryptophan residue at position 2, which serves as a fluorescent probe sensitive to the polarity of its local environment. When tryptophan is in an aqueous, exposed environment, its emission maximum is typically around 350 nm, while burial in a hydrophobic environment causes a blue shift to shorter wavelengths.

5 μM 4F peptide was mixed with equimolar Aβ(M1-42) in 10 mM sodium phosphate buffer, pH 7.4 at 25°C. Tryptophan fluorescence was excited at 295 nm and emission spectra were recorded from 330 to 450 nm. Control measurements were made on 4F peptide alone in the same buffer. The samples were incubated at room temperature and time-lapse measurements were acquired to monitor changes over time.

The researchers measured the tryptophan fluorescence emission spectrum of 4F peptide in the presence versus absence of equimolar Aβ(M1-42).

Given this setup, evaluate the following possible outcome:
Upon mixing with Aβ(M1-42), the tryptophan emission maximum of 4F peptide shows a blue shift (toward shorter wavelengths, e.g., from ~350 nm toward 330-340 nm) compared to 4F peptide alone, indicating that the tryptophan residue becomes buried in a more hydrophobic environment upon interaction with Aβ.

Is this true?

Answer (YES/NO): NO